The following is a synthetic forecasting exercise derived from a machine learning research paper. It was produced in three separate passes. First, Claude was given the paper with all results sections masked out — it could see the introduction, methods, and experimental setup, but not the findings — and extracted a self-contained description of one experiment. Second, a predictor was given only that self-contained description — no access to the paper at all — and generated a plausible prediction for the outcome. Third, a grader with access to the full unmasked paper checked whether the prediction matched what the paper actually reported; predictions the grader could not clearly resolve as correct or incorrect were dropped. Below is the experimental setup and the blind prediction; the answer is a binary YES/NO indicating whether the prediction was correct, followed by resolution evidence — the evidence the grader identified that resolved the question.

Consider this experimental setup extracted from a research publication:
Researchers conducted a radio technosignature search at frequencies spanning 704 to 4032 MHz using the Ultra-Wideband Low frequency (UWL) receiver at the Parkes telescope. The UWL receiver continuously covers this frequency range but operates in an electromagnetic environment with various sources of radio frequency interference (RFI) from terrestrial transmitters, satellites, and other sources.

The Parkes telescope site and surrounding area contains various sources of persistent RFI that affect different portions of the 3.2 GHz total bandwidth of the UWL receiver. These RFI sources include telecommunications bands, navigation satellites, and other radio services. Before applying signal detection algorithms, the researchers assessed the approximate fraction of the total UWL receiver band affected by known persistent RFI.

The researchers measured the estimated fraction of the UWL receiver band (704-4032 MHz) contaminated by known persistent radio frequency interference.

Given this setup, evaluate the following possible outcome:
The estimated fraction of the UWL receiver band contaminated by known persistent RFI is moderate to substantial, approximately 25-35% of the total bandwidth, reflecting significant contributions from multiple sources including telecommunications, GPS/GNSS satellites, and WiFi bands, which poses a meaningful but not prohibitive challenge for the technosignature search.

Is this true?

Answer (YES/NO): YES